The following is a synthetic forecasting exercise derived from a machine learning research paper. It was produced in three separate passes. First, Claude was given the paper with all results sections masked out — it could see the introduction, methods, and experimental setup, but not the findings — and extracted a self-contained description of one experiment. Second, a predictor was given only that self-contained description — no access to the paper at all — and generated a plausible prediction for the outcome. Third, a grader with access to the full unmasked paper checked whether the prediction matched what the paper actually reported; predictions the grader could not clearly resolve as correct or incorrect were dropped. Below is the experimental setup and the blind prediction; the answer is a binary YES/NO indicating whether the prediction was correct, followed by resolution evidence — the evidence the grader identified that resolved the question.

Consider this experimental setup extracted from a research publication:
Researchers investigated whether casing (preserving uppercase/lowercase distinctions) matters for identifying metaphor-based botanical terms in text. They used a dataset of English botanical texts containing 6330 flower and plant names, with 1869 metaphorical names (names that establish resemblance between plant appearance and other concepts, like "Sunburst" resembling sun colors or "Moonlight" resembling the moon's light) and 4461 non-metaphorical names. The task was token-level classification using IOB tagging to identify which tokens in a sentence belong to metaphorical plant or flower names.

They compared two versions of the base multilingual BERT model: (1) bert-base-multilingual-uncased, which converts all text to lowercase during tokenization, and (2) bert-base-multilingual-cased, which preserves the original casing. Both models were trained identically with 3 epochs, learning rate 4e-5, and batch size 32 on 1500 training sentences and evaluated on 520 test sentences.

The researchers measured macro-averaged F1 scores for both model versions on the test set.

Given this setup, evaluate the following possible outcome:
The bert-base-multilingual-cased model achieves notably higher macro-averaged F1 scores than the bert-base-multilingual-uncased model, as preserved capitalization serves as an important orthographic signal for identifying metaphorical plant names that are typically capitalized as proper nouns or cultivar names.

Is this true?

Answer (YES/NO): YES